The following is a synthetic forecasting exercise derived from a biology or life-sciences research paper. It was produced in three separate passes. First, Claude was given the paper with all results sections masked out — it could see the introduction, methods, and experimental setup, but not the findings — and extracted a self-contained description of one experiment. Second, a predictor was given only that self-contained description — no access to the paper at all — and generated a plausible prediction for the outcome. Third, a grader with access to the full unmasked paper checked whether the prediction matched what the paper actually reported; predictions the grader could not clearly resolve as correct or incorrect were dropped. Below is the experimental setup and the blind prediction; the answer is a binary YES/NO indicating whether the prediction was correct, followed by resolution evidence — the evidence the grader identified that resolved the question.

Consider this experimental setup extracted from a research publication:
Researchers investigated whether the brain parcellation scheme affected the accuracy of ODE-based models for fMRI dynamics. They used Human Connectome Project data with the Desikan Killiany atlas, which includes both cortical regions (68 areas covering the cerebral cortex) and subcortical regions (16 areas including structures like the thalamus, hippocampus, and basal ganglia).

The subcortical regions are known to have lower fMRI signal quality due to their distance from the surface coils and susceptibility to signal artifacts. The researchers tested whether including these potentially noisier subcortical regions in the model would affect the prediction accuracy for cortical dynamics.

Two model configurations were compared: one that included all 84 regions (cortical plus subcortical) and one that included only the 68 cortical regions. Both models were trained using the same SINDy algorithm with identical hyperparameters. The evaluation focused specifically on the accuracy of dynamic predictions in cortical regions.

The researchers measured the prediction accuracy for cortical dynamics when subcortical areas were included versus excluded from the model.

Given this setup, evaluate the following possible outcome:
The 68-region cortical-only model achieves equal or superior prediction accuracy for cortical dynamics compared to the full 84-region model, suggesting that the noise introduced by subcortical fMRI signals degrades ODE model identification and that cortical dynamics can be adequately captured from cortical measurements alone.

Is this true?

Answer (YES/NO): NO